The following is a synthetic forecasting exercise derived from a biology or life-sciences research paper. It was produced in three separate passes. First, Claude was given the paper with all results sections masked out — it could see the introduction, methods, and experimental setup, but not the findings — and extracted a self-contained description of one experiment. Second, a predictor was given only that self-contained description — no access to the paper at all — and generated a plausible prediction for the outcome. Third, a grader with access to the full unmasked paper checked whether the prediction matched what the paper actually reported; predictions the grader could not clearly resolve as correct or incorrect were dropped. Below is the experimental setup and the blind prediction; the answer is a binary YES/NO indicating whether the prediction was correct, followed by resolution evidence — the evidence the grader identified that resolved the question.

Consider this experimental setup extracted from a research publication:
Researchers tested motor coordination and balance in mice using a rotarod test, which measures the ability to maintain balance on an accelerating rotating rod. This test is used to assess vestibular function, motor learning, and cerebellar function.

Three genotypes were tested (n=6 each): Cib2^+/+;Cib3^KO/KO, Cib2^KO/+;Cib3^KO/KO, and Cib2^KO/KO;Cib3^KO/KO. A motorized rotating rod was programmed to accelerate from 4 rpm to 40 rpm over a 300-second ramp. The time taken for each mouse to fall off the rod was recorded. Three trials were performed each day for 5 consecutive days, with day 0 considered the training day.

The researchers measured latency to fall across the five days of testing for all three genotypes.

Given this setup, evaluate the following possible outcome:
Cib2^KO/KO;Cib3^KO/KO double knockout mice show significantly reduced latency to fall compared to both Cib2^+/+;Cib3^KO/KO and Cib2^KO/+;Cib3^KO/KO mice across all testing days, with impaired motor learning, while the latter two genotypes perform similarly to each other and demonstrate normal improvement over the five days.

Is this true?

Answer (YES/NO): YES